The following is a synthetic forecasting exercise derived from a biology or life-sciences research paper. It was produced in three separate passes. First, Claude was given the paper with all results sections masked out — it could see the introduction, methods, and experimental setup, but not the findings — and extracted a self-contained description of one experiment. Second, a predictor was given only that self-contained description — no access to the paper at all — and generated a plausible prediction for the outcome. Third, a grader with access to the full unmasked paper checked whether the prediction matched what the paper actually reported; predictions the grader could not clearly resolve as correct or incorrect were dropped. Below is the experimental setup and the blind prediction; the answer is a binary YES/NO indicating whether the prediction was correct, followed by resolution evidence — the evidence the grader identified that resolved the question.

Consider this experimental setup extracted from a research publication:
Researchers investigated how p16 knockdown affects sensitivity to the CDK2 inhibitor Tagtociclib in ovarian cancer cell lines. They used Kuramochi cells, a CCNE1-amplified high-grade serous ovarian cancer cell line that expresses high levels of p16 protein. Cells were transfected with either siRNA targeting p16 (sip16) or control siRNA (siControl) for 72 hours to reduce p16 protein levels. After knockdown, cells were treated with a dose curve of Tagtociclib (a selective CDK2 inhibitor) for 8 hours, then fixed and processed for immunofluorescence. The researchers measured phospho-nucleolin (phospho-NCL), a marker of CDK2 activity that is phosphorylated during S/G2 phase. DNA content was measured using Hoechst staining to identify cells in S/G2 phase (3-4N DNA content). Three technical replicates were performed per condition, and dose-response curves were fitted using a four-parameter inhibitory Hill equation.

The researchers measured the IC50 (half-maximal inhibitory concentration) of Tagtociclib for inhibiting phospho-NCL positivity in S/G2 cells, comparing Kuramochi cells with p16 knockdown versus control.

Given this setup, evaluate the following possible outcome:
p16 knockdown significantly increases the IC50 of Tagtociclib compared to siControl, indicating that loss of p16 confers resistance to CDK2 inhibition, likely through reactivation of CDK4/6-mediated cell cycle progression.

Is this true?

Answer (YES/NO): YES